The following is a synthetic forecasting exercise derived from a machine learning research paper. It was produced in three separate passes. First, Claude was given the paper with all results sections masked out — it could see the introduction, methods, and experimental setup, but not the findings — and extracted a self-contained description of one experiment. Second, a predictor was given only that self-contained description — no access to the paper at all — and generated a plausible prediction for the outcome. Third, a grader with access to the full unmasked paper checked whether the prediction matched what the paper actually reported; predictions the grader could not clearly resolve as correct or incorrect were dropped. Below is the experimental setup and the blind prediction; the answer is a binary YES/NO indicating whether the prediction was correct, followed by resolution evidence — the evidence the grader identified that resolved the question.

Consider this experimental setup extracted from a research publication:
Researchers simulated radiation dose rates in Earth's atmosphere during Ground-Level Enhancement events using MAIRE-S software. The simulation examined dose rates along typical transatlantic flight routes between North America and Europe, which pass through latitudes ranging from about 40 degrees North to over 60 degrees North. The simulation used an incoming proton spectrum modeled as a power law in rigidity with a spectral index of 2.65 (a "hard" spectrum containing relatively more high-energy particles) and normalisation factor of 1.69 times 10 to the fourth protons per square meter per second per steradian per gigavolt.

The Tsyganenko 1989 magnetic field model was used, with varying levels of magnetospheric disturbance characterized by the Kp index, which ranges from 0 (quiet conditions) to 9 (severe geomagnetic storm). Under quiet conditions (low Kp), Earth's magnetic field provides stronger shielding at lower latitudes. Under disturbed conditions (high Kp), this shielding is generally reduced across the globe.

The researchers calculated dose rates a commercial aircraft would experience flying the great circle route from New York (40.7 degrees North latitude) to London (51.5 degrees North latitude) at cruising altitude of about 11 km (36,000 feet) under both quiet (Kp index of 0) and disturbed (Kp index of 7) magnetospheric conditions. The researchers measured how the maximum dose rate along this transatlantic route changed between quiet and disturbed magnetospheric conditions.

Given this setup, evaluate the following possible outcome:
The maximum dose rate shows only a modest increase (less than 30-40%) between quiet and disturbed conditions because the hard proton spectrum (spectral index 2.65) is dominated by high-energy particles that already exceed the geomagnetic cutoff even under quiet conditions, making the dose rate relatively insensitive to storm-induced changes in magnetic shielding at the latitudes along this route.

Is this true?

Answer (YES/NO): YES